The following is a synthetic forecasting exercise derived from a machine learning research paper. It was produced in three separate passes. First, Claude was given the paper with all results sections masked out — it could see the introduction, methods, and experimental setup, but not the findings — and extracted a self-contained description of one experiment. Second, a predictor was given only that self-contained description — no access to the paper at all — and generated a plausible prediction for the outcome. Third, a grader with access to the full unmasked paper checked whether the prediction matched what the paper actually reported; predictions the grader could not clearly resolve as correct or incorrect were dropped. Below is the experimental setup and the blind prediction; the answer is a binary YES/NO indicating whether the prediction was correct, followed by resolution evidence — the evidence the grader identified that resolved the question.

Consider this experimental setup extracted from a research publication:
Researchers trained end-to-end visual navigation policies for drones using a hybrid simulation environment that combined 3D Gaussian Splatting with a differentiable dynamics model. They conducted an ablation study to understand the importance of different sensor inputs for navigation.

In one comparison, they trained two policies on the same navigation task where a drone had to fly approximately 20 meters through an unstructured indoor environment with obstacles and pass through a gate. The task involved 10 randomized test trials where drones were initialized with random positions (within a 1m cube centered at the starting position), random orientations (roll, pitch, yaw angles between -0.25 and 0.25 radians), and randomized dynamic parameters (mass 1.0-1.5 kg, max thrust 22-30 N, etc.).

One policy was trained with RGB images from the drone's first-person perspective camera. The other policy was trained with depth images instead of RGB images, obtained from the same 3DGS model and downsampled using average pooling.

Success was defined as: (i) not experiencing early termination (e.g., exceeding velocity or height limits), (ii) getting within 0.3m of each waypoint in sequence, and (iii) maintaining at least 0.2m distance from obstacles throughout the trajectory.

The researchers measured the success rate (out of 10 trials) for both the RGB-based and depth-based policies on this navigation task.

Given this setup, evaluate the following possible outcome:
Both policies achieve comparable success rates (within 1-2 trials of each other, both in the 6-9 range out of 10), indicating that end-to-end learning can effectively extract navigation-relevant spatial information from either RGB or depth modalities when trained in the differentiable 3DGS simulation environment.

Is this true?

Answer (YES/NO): NO